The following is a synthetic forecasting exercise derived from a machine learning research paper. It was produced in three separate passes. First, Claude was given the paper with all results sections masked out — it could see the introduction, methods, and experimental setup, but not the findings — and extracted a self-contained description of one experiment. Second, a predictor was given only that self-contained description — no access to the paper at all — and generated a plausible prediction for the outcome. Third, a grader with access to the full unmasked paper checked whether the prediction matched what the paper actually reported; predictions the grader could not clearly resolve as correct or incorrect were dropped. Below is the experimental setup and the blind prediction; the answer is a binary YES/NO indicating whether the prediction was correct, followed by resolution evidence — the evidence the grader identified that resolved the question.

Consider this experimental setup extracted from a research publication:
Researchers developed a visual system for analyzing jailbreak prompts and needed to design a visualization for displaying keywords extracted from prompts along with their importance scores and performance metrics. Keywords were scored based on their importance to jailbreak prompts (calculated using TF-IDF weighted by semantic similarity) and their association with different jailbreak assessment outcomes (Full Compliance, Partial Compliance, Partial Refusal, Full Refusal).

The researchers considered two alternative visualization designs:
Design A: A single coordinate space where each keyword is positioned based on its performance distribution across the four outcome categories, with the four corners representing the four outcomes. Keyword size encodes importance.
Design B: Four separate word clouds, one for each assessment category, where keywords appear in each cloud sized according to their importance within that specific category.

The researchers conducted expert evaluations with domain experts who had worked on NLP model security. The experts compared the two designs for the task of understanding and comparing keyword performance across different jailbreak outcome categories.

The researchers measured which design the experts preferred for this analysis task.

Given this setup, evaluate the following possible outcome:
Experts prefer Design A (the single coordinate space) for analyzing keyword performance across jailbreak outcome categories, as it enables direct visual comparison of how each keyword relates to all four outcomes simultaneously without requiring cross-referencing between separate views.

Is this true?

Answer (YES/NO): YES